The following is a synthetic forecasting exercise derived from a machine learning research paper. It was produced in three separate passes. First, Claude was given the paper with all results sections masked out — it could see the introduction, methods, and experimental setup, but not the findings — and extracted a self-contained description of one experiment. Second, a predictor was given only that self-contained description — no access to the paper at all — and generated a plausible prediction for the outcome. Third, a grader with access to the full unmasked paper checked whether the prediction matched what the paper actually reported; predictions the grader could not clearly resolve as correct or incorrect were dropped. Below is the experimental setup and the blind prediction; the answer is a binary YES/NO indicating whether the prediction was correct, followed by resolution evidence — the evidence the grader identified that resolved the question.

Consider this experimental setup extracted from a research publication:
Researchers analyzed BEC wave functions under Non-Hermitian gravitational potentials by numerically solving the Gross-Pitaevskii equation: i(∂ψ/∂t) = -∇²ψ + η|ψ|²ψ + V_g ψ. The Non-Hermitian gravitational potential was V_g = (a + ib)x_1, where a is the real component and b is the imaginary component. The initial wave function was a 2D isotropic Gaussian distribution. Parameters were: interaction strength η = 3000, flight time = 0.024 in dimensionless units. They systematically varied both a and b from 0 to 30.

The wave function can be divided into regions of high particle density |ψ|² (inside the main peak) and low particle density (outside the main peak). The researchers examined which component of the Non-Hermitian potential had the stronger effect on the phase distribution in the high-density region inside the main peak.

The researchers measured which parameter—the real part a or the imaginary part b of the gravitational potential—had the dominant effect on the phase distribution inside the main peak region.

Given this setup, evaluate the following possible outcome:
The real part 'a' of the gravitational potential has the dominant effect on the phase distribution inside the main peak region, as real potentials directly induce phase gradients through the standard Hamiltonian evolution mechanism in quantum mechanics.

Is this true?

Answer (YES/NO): NO